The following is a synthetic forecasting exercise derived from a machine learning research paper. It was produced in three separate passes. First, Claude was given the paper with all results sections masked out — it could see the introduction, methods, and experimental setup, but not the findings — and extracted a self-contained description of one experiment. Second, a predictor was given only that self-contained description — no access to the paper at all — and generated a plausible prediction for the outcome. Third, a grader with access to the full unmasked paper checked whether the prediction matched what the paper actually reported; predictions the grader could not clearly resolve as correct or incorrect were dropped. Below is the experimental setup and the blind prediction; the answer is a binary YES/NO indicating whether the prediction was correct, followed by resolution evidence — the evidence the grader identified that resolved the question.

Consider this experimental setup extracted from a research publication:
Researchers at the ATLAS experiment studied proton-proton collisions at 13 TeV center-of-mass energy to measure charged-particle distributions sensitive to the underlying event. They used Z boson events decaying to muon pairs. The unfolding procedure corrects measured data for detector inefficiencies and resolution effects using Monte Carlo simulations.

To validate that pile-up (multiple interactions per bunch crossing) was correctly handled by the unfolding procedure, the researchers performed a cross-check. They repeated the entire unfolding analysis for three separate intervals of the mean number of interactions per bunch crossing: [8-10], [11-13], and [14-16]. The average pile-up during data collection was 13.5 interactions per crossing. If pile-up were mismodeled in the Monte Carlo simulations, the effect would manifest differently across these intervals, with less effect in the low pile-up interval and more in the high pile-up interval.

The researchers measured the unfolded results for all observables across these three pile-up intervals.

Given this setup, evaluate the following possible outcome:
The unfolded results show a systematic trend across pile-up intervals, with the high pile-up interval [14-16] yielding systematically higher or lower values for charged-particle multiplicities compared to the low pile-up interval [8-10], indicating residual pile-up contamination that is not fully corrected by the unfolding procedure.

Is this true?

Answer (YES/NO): NO